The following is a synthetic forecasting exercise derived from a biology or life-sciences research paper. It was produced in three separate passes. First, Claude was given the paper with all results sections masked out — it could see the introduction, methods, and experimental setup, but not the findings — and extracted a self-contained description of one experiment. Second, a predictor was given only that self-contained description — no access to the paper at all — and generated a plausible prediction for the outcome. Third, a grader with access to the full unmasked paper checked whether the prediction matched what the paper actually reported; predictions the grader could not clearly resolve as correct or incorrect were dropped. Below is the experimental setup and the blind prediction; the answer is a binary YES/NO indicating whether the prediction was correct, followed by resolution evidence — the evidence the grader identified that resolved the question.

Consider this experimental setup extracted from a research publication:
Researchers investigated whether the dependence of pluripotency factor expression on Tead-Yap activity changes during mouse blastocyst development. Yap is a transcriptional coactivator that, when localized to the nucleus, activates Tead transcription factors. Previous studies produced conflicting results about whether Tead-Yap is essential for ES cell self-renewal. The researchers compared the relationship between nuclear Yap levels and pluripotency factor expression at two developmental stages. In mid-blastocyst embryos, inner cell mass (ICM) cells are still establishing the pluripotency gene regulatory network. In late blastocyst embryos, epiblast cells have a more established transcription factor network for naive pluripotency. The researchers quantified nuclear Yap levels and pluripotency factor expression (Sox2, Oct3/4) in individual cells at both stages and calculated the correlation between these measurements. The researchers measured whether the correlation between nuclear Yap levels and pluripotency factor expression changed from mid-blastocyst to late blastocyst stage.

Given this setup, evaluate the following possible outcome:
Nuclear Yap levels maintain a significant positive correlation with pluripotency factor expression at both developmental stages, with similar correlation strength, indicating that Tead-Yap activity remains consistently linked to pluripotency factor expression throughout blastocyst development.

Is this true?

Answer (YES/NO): NO